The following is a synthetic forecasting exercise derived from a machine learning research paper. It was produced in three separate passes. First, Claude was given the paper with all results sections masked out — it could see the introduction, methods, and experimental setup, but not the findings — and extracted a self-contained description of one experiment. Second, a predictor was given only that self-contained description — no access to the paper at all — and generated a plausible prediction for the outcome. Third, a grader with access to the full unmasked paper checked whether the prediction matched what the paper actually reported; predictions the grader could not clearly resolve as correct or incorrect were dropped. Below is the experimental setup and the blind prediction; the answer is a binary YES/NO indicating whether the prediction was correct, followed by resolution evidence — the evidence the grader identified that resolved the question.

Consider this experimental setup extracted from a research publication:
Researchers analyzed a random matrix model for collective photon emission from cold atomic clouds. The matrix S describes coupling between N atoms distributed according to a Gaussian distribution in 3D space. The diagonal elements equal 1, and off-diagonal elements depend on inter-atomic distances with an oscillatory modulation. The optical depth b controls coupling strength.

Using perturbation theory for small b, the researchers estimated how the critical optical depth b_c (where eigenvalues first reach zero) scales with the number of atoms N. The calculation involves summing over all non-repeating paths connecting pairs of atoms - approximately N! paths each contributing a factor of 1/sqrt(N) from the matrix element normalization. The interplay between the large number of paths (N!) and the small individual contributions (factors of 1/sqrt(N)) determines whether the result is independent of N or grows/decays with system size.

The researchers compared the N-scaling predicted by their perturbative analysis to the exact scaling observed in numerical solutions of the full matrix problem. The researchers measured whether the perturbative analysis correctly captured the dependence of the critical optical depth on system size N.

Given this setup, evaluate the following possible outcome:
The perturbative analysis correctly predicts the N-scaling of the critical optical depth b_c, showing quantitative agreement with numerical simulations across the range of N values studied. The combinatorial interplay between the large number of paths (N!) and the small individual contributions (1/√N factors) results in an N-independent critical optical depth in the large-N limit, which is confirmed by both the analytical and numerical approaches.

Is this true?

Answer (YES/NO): NO